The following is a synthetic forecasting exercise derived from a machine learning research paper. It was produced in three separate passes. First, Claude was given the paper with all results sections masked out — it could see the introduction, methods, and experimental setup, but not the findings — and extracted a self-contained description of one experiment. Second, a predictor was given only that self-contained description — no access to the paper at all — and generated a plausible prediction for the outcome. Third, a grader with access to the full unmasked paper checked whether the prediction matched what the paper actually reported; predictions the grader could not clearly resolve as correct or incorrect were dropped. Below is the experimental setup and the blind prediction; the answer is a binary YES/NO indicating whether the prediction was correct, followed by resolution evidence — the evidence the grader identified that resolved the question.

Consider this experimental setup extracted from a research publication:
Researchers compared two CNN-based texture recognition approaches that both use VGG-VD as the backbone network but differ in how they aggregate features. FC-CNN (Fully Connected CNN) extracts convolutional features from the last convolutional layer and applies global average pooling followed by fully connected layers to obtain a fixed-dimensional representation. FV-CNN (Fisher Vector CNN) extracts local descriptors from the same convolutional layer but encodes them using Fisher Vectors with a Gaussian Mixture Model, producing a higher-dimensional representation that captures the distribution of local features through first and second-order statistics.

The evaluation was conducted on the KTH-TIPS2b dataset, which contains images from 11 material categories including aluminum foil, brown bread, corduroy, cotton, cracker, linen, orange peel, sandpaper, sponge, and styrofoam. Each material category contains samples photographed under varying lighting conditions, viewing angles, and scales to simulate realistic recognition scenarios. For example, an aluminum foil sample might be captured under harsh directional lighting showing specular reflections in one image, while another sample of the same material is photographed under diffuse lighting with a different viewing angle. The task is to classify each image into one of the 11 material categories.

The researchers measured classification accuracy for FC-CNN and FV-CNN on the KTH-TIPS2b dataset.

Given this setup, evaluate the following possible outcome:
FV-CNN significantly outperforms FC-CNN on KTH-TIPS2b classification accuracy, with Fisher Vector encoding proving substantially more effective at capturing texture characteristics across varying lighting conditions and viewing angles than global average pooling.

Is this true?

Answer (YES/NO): NO